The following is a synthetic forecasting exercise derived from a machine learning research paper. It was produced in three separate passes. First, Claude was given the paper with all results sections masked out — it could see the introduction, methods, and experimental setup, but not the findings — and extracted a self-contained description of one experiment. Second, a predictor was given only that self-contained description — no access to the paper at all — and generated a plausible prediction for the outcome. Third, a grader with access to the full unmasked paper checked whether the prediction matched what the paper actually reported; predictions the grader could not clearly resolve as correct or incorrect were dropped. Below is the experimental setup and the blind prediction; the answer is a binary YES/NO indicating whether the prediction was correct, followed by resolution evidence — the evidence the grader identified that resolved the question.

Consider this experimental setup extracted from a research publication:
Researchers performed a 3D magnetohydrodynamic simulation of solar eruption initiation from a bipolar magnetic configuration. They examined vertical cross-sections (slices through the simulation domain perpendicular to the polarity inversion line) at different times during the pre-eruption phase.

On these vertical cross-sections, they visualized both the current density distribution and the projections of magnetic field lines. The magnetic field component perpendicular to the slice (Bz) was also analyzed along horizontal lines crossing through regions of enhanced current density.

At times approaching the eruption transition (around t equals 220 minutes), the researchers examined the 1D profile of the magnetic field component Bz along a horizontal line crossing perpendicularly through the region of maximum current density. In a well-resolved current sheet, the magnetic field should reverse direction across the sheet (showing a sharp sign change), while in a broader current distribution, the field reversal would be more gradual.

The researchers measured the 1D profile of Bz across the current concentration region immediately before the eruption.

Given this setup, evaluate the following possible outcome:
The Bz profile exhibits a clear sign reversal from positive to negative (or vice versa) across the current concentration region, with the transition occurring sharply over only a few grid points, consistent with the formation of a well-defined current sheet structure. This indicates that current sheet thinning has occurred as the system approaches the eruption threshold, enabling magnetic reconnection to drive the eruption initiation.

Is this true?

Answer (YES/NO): YES